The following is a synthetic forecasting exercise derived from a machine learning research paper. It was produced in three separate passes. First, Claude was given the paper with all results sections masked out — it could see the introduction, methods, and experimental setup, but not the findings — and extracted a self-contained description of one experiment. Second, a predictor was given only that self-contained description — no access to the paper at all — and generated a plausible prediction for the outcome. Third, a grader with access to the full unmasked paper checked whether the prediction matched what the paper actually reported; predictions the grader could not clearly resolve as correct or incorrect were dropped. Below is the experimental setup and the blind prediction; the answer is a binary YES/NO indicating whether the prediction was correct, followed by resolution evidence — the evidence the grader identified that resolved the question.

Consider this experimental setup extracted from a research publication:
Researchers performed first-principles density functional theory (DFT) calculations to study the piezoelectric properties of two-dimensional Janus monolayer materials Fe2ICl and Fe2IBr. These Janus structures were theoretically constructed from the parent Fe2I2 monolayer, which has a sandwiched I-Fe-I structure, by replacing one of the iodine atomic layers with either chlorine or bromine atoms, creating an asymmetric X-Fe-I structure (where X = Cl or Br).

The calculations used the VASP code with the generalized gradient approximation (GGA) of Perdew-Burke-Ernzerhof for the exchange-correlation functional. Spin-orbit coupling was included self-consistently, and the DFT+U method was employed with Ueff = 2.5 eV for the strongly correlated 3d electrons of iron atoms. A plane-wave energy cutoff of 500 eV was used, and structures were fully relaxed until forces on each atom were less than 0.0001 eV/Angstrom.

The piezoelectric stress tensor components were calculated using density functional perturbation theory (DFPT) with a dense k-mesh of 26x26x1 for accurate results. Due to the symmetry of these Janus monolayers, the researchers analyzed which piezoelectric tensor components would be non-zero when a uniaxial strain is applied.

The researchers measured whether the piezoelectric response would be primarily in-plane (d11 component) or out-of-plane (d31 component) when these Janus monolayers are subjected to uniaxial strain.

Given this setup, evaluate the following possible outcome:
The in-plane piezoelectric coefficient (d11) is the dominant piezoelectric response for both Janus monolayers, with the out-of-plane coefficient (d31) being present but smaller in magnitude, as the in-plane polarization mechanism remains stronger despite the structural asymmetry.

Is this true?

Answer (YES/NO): NO